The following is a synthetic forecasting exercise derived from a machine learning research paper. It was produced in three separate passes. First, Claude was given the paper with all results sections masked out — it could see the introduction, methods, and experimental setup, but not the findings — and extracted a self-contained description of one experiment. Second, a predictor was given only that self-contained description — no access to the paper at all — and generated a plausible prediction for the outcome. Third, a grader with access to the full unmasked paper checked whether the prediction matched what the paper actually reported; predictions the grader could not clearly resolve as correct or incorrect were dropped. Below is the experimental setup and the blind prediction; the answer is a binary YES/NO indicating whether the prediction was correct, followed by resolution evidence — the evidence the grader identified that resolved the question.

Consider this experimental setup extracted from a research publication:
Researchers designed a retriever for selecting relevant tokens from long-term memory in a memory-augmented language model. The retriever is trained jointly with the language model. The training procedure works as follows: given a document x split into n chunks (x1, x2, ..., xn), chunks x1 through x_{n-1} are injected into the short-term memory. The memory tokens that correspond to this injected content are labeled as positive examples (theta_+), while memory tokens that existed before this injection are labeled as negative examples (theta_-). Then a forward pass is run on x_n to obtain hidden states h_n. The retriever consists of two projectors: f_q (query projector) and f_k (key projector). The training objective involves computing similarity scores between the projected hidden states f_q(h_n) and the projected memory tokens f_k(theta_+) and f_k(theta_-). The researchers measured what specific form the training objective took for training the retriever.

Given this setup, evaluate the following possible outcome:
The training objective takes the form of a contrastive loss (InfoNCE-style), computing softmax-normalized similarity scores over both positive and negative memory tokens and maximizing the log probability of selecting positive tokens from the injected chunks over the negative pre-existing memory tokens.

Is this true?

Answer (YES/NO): NO